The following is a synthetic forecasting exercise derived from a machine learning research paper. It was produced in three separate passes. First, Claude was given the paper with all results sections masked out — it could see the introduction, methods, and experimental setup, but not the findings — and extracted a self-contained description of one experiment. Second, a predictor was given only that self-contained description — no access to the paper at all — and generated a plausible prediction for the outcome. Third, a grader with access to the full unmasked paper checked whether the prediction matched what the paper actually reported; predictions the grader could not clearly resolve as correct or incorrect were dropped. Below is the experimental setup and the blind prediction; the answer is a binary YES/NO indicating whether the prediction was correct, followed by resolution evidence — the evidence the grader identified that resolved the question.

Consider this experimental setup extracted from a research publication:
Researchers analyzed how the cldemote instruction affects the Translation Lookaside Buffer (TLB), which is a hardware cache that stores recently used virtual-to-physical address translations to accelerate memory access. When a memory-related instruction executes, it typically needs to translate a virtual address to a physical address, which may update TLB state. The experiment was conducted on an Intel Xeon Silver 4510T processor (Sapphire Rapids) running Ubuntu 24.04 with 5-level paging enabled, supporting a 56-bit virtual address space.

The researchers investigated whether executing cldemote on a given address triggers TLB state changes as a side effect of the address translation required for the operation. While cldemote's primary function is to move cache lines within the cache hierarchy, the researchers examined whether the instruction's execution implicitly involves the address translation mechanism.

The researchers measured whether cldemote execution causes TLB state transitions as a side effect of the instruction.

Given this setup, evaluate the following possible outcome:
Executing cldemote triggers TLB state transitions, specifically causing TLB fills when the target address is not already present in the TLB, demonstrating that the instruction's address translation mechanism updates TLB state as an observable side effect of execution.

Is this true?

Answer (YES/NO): YES